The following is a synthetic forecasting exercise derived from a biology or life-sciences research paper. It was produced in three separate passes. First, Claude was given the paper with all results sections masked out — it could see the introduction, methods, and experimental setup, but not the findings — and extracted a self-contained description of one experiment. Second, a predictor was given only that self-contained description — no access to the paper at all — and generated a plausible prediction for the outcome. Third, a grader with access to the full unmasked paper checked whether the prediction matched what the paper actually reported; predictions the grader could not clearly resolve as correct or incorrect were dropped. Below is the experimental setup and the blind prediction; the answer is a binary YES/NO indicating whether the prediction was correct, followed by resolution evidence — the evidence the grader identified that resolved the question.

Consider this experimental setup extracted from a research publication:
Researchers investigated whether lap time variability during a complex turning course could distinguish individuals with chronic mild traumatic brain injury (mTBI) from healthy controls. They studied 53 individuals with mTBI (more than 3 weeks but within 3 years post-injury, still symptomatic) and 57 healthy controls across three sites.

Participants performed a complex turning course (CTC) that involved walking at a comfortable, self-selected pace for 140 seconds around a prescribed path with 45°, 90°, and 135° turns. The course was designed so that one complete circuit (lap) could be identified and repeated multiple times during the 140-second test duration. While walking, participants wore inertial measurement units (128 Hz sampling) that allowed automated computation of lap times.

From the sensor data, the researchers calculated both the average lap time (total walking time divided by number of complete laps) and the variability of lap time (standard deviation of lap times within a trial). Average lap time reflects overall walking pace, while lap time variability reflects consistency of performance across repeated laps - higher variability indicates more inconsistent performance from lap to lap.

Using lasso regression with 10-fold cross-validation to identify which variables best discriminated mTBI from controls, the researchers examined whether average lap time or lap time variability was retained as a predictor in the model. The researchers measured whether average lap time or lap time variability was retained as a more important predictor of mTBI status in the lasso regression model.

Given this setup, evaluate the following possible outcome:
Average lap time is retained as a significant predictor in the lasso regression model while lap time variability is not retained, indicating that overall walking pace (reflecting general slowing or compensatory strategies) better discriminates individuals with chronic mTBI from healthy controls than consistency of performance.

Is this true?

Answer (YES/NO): YES